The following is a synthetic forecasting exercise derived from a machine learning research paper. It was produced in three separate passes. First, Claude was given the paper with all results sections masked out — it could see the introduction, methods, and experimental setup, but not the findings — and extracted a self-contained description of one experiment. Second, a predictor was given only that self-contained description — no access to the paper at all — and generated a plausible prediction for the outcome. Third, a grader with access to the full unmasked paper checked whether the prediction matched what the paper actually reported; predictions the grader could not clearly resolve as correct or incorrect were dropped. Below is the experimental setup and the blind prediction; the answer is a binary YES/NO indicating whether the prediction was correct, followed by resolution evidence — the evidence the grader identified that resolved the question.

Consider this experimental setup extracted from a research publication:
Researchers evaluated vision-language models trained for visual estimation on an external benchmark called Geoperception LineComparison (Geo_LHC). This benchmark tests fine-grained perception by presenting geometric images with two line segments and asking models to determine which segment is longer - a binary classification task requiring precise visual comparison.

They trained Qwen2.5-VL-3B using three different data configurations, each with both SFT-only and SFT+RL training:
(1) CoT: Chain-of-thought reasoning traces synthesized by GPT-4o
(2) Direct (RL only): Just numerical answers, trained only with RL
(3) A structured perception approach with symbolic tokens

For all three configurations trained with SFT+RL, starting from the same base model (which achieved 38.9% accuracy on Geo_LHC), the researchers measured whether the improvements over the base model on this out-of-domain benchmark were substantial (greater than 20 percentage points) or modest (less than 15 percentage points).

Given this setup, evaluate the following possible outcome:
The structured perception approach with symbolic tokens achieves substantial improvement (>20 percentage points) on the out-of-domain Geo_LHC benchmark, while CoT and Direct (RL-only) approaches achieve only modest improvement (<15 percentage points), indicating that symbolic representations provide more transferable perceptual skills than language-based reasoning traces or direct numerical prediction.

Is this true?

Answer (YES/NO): NO